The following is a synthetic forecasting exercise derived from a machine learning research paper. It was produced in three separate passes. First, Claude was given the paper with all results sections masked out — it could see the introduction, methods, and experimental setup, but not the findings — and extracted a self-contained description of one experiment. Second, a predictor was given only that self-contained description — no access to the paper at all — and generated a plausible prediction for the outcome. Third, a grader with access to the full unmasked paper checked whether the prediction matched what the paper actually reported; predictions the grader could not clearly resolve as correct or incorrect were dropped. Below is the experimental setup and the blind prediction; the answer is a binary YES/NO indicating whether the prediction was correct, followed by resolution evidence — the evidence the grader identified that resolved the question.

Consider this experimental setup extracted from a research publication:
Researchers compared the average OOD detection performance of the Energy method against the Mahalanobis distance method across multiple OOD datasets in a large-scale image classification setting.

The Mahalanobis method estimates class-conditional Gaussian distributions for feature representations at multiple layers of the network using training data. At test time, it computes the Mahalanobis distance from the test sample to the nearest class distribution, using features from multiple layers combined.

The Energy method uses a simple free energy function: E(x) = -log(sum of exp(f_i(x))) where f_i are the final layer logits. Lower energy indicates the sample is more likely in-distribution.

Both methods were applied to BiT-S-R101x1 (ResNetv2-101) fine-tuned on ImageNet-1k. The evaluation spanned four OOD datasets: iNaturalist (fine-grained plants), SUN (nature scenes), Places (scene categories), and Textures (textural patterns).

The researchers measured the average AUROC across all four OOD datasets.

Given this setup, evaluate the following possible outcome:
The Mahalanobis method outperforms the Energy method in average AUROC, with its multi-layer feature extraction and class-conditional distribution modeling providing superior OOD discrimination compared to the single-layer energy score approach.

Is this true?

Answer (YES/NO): NO